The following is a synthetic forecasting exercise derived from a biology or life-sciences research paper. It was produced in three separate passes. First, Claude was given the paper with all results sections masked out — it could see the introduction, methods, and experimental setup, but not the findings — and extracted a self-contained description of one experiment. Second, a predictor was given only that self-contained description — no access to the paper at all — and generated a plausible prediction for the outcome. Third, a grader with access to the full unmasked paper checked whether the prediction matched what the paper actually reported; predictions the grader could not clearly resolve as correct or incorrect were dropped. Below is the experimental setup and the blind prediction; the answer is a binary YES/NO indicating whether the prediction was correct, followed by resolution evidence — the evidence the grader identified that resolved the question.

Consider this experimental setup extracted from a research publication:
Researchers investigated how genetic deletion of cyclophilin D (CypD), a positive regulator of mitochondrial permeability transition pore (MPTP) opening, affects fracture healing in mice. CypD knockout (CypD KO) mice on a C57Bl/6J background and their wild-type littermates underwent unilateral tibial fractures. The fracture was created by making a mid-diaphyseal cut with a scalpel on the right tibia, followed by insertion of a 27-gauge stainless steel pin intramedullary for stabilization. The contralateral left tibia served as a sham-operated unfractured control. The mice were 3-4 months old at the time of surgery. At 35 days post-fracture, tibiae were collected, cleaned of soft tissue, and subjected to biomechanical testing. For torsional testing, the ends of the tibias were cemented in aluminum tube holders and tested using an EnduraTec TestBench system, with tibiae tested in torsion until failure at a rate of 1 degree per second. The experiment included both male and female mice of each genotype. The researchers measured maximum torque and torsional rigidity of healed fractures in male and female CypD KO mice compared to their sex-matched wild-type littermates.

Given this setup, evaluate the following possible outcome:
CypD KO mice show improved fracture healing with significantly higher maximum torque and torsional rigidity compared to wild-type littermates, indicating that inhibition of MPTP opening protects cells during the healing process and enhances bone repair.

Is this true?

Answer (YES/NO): NO